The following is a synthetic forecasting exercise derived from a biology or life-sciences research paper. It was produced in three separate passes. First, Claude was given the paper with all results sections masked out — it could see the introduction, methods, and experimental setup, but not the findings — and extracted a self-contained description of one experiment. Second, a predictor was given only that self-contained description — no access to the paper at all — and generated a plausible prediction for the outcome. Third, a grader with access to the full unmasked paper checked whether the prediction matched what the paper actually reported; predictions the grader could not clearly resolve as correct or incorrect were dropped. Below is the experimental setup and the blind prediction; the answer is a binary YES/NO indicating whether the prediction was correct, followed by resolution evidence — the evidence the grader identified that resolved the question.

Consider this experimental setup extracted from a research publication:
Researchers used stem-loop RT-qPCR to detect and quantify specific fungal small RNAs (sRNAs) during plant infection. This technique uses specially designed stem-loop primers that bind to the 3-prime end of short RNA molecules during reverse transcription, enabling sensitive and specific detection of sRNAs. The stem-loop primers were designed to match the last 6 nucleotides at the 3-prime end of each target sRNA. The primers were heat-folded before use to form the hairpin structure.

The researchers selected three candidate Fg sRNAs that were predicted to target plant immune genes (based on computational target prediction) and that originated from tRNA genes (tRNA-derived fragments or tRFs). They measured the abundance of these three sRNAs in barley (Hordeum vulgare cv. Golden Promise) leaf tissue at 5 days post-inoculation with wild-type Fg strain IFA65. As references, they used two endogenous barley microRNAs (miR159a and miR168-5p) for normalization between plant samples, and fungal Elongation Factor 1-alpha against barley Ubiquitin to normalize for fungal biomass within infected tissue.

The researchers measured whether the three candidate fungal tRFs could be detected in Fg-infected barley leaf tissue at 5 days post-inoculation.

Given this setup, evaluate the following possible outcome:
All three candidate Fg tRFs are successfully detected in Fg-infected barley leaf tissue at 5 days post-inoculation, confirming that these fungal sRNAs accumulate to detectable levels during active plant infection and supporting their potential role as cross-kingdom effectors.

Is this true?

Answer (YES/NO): YES